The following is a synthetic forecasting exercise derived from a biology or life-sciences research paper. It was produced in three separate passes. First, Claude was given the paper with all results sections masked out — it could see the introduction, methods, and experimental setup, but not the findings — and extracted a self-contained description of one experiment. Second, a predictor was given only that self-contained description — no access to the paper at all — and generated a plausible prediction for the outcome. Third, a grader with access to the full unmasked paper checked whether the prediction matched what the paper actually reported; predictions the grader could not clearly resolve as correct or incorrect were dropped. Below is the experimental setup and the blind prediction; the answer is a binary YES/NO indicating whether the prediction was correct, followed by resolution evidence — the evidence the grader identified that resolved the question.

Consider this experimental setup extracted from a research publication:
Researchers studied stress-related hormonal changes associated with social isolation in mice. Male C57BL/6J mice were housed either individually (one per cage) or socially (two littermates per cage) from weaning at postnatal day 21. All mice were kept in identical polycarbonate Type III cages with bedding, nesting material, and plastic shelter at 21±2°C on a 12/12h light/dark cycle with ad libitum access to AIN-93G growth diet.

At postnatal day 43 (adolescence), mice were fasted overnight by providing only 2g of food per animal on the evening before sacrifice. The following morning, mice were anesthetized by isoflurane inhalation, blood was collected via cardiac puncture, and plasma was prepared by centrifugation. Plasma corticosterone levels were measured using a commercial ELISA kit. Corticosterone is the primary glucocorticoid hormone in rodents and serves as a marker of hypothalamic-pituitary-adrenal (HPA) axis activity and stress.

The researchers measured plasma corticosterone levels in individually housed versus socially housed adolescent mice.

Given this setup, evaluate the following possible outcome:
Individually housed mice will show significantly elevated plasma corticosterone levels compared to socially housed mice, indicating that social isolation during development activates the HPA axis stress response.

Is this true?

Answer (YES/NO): NO